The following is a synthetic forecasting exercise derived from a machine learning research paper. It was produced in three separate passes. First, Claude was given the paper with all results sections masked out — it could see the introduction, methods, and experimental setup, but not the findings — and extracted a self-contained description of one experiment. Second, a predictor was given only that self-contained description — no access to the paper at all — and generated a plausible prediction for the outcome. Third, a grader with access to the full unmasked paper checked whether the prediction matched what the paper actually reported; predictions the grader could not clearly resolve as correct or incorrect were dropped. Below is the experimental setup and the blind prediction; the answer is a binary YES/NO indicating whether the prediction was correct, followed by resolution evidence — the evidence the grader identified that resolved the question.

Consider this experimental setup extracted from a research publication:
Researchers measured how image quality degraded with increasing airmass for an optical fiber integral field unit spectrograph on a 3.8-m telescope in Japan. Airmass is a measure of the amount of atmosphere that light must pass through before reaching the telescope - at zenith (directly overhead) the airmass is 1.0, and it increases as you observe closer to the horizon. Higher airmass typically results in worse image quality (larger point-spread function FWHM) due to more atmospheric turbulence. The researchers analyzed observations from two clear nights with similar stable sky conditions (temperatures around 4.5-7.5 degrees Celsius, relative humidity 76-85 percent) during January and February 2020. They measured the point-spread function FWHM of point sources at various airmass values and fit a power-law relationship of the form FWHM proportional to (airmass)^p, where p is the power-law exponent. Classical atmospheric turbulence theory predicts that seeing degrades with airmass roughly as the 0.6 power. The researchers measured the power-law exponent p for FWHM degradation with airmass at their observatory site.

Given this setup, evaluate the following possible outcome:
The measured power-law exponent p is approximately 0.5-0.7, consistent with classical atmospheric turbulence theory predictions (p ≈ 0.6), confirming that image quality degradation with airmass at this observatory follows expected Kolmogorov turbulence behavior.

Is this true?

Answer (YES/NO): NO